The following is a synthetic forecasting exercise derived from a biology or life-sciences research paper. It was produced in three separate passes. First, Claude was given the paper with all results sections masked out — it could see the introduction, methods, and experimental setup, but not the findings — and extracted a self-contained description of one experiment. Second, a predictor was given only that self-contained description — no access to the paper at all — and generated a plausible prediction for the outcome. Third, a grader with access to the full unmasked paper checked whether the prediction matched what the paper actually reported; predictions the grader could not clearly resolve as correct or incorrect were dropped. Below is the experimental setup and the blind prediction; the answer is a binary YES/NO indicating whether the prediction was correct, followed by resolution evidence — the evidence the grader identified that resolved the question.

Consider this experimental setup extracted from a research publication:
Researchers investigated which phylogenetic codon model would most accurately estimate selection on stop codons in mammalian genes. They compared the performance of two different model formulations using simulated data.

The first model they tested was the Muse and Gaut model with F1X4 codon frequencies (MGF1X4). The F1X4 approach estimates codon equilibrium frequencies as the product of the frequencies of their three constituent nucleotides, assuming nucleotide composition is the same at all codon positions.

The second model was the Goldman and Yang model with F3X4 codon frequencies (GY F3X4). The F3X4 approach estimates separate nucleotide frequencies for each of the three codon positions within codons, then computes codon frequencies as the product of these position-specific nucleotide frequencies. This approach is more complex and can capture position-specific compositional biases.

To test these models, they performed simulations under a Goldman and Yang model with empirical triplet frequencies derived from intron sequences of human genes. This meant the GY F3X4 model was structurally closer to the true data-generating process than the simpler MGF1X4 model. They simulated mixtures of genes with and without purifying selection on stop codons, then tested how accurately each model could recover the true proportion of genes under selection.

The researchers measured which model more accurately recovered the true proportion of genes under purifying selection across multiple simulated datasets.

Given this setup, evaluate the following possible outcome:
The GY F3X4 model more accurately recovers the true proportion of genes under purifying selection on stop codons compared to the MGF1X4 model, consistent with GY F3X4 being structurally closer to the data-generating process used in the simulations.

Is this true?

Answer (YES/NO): NO